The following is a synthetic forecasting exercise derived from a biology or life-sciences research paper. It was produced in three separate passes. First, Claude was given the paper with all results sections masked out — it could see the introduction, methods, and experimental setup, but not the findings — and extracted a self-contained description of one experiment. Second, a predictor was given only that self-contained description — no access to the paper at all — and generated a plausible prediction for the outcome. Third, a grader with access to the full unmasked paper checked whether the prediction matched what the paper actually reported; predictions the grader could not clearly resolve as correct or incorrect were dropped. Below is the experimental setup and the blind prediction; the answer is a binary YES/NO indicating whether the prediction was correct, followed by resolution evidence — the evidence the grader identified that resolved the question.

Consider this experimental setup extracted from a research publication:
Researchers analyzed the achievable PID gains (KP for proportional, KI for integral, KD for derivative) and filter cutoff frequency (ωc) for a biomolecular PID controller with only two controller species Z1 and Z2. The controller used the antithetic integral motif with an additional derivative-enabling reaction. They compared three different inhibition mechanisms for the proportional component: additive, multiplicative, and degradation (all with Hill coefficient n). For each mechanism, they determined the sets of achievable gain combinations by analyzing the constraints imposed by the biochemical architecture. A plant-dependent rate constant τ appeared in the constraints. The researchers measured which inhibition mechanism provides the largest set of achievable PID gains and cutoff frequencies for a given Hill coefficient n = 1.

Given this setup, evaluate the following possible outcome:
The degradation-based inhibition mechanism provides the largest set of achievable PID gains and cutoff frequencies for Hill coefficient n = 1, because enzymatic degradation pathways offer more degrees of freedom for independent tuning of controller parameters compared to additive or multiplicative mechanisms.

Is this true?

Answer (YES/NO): YES